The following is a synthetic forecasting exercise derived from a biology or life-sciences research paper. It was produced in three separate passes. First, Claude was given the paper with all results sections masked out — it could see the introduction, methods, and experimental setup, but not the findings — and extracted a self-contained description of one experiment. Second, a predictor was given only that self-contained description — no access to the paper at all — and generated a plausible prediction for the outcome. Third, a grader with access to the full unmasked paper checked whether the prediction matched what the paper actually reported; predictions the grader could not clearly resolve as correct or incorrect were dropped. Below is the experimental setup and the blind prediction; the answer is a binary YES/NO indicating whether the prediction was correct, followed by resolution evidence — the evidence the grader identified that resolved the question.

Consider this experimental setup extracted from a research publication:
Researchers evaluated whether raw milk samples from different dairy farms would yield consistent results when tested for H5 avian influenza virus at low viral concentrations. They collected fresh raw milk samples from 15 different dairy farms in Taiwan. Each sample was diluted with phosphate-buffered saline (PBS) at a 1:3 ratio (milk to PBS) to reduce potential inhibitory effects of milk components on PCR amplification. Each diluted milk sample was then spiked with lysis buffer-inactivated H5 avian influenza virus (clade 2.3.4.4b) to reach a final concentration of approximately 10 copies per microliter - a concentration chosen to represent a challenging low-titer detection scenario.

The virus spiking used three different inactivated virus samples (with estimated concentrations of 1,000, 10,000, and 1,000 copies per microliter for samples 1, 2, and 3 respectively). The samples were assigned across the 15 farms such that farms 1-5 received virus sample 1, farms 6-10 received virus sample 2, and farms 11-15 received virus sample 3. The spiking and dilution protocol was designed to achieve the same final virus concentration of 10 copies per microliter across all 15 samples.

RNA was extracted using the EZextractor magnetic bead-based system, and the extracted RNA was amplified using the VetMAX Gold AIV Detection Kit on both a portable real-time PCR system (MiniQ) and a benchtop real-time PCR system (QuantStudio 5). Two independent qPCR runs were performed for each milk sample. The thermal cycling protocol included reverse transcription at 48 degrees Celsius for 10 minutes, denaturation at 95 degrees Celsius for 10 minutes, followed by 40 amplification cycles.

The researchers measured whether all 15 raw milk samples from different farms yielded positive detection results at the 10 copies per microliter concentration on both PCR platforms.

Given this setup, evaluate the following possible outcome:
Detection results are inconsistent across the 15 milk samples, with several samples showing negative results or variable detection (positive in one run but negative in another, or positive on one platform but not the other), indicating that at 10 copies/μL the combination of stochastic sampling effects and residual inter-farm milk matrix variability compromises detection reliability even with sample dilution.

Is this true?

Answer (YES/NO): NO